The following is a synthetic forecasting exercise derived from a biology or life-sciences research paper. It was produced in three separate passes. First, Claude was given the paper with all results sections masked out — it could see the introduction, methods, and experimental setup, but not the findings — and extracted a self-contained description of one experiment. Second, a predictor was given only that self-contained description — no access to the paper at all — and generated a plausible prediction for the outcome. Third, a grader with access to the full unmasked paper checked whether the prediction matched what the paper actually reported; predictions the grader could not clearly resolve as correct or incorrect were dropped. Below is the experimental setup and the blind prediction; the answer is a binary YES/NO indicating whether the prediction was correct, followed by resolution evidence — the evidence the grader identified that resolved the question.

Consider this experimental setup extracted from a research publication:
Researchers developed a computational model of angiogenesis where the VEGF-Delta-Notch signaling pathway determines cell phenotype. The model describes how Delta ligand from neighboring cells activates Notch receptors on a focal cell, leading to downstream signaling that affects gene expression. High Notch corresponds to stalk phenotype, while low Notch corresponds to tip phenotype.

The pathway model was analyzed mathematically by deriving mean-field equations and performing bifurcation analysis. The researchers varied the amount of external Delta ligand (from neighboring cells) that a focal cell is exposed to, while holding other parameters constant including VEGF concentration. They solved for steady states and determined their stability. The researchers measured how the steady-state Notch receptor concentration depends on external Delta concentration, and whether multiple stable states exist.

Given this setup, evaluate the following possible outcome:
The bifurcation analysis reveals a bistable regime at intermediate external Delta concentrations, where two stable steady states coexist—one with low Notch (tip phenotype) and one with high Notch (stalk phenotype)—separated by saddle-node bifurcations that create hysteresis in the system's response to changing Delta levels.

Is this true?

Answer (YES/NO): YES